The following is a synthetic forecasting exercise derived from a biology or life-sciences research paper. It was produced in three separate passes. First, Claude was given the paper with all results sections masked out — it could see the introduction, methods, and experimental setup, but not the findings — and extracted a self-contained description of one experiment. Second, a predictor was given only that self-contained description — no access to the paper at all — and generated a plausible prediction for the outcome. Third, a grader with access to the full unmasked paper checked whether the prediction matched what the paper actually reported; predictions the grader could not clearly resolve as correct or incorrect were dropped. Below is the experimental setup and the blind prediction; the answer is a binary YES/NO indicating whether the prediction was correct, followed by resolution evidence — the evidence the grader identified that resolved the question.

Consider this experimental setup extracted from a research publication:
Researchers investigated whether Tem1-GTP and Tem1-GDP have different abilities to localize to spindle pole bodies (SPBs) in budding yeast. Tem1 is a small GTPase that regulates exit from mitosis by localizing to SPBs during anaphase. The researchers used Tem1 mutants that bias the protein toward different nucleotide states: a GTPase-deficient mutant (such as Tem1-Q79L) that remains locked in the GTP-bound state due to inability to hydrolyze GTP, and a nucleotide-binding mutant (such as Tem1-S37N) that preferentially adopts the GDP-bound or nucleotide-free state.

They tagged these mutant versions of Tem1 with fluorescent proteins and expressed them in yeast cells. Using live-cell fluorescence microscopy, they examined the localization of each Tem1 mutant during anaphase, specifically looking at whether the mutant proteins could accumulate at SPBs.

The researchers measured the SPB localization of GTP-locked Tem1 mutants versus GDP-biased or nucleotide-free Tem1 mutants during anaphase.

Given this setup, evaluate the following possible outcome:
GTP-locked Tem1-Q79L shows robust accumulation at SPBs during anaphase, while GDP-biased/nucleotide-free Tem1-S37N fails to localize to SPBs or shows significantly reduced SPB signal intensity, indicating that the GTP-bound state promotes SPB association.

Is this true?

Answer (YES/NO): YES